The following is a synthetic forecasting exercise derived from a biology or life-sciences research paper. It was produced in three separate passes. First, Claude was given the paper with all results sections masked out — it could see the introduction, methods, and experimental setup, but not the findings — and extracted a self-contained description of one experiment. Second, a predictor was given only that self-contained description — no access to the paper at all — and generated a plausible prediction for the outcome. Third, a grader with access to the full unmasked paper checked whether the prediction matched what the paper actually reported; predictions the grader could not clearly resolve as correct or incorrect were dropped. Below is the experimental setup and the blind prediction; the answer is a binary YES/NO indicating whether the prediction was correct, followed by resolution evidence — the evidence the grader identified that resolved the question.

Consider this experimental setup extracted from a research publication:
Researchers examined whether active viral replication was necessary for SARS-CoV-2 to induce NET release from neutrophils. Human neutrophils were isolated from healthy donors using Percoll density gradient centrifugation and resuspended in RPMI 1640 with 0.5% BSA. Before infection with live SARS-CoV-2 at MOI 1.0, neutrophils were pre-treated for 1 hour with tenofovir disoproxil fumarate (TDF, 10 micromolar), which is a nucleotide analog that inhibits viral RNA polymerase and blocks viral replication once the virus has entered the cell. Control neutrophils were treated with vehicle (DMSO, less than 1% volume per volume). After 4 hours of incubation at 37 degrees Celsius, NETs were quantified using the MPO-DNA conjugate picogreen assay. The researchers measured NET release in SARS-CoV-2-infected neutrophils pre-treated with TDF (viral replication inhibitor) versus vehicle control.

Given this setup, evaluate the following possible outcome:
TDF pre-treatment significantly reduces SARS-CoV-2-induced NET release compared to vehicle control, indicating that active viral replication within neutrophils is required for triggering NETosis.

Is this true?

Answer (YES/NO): YES